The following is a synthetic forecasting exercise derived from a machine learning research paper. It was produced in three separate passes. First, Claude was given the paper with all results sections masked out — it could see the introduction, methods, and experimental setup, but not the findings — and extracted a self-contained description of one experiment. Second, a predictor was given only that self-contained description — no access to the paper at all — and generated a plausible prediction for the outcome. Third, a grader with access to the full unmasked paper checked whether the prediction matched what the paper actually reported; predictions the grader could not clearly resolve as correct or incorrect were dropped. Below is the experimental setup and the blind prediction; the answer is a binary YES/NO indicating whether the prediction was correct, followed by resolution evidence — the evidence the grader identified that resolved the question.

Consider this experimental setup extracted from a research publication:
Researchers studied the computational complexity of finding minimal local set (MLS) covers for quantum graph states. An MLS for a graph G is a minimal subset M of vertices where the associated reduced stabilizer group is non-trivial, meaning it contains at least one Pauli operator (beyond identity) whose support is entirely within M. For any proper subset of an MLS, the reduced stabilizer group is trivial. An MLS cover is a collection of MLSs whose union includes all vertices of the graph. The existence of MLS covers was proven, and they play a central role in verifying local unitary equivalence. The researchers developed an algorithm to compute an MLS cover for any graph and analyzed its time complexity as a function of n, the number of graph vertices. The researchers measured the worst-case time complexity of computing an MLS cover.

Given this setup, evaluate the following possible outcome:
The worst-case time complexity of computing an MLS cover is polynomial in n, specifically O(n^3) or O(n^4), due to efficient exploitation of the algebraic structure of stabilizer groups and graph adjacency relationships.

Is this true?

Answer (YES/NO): YES